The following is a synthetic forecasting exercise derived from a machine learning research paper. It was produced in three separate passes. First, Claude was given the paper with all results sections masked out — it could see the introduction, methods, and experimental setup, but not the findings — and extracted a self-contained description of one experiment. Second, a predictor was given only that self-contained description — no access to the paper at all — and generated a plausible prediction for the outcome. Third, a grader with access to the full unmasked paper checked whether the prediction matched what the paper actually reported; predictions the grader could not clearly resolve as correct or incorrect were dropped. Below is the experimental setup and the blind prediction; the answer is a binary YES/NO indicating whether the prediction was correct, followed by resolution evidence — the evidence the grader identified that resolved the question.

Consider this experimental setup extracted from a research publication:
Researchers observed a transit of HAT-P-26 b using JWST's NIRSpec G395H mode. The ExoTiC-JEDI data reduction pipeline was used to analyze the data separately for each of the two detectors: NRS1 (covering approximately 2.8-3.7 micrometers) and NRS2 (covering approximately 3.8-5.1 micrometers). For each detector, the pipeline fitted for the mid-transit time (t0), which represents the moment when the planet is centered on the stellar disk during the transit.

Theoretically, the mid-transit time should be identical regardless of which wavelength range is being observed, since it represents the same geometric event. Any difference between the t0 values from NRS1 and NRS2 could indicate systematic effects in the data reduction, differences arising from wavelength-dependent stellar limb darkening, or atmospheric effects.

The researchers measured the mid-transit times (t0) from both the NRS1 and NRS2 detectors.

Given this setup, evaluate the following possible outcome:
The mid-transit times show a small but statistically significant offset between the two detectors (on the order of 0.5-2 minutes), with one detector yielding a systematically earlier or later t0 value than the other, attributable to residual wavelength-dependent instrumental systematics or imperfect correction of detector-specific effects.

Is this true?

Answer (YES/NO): NO